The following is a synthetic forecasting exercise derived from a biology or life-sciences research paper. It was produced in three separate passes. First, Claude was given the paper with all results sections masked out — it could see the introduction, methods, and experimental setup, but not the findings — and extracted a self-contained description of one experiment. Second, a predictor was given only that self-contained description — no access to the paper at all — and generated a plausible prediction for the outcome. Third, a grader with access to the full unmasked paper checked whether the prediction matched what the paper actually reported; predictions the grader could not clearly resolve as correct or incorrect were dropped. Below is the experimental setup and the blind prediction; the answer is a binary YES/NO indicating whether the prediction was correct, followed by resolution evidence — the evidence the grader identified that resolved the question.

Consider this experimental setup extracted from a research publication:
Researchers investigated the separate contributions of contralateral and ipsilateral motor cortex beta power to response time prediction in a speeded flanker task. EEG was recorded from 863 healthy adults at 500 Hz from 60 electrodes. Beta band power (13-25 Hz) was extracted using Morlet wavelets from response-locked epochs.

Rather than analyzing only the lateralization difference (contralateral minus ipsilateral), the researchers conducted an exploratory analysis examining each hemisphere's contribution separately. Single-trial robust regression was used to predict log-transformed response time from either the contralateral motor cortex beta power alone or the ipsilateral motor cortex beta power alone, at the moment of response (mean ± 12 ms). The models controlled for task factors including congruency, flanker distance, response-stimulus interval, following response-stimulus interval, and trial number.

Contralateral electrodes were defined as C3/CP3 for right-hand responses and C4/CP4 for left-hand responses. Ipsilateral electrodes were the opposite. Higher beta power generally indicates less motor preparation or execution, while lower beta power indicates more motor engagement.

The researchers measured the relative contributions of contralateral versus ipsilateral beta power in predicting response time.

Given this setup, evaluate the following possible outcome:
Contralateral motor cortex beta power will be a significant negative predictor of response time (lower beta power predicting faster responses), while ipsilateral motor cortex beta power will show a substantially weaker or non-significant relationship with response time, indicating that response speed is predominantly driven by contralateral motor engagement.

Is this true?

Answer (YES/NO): NO